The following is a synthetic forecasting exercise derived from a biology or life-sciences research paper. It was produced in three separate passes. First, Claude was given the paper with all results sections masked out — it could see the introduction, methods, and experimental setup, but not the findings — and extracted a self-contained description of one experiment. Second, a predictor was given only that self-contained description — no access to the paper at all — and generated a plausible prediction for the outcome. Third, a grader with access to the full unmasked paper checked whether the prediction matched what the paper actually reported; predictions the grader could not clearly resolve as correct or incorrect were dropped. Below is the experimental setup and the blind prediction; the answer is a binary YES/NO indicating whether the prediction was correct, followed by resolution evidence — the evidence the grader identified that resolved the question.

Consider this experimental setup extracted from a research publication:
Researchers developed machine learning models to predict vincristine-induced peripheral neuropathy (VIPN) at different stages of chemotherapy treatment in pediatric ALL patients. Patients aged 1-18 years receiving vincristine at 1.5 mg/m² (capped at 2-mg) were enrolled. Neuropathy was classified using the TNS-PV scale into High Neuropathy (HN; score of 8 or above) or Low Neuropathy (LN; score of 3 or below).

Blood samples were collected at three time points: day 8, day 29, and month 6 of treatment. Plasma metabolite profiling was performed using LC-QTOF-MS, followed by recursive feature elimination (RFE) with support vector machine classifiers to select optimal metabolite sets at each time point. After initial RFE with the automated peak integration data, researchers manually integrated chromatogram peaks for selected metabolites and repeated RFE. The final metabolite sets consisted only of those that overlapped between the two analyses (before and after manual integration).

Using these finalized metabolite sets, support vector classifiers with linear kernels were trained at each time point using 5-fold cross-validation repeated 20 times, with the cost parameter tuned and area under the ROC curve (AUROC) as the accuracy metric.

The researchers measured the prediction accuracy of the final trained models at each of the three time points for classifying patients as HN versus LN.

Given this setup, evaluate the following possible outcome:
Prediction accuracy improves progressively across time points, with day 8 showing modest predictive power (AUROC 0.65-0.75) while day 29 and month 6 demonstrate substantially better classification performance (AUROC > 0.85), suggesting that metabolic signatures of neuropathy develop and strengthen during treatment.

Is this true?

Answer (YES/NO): NO